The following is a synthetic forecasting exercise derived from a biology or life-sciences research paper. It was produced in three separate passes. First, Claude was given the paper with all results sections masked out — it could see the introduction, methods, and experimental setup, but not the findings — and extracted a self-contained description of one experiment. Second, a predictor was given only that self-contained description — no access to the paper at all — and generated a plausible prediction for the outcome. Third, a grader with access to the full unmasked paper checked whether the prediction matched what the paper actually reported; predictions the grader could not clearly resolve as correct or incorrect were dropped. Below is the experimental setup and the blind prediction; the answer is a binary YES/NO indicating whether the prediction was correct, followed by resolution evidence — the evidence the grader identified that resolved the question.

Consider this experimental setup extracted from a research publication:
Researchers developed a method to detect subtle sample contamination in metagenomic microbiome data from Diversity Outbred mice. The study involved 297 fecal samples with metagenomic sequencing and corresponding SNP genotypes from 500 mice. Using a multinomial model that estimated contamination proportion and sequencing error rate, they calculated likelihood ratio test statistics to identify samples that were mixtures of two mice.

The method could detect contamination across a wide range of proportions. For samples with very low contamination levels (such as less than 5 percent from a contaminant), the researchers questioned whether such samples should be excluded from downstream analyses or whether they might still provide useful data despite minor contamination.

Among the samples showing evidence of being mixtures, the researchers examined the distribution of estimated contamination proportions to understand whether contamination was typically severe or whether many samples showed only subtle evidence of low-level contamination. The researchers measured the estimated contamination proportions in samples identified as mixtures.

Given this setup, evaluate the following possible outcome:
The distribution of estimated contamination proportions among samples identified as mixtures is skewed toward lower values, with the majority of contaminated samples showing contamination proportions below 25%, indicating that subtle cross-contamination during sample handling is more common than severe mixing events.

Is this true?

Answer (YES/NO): NO